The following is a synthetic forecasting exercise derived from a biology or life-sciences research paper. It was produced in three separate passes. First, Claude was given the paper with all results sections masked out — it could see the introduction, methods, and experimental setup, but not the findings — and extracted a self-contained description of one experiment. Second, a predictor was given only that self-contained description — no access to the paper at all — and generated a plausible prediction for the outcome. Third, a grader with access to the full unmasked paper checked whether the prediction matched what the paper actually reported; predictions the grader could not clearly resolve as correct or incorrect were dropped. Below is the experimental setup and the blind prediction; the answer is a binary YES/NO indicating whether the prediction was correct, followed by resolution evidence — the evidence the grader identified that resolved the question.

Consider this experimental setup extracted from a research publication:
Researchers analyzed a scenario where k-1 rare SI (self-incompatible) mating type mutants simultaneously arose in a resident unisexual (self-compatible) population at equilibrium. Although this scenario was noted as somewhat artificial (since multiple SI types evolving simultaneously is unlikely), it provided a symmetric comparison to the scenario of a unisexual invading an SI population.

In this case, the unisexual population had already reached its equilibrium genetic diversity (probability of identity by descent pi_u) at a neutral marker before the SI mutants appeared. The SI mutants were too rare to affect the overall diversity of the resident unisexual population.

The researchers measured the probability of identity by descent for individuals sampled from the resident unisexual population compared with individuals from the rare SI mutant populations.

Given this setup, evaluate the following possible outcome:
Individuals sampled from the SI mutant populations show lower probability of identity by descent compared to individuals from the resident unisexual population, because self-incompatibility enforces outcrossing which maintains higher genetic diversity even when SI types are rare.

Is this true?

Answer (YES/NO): NO